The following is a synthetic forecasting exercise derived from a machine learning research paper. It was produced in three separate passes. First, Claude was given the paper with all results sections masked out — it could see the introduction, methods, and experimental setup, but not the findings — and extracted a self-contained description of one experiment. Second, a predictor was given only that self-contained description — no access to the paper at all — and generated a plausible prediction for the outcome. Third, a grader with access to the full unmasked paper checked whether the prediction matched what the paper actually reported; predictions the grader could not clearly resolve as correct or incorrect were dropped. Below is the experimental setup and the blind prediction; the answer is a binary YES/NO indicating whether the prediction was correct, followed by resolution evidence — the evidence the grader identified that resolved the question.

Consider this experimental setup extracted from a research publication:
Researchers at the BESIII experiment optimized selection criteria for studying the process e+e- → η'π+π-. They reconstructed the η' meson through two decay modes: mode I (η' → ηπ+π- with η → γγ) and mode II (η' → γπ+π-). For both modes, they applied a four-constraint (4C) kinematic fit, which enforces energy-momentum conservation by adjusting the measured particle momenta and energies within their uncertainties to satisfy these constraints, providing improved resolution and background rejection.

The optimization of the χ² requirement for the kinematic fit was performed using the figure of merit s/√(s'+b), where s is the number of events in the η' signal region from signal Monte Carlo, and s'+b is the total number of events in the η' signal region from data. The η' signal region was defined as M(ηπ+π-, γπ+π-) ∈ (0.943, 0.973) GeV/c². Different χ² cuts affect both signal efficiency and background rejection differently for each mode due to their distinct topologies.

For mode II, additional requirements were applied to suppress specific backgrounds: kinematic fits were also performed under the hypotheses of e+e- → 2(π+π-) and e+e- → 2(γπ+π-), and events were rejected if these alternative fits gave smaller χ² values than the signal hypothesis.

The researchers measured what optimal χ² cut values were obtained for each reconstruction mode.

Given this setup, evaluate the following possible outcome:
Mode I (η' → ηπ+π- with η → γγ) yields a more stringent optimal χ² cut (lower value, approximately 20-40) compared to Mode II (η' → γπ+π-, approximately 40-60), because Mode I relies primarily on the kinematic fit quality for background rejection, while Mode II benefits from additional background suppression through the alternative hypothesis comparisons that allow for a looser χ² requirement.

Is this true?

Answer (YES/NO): NO